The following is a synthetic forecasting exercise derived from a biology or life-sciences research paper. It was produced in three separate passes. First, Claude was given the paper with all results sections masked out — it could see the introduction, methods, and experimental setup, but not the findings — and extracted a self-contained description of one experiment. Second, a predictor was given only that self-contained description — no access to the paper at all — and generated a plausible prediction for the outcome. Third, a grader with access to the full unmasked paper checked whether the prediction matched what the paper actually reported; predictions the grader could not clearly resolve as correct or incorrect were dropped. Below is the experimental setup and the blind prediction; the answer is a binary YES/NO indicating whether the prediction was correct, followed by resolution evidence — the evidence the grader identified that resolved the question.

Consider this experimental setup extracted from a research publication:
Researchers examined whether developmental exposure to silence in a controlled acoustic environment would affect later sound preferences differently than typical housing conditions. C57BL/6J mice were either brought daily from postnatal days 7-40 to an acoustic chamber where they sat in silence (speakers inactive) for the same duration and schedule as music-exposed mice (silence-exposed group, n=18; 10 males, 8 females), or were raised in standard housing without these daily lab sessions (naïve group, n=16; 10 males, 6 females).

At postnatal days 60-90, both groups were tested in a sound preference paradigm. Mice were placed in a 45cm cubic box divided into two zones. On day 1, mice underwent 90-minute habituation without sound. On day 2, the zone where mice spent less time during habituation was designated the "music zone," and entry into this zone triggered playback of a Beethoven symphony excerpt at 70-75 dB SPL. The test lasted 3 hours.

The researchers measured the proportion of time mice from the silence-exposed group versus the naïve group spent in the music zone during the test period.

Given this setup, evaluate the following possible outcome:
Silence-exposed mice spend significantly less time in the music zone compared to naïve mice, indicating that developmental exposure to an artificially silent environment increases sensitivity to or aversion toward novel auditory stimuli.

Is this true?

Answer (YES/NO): YES